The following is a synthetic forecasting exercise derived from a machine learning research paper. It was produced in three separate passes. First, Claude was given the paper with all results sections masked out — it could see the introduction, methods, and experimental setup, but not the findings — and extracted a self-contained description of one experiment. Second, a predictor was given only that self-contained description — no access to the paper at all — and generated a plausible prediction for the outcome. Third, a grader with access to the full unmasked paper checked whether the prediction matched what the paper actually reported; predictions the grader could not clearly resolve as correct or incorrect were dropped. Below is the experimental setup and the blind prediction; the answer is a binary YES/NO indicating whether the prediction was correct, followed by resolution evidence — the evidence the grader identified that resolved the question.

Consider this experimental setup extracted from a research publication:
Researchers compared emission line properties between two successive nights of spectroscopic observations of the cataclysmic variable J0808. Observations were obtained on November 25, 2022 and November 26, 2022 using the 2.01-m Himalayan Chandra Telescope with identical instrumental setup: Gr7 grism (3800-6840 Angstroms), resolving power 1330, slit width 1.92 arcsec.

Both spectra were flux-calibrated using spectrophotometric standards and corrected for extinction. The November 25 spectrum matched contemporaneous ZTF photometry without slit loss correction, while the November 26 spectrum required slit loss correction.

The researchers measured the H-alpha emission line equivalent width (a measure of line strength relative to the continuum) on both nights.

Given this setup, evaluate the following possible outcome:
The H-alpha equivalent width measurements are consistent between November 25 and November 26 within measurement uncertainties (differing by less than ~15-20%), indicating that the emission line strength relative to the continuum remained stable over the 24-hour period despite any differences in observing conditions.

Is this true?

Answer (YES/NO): NO